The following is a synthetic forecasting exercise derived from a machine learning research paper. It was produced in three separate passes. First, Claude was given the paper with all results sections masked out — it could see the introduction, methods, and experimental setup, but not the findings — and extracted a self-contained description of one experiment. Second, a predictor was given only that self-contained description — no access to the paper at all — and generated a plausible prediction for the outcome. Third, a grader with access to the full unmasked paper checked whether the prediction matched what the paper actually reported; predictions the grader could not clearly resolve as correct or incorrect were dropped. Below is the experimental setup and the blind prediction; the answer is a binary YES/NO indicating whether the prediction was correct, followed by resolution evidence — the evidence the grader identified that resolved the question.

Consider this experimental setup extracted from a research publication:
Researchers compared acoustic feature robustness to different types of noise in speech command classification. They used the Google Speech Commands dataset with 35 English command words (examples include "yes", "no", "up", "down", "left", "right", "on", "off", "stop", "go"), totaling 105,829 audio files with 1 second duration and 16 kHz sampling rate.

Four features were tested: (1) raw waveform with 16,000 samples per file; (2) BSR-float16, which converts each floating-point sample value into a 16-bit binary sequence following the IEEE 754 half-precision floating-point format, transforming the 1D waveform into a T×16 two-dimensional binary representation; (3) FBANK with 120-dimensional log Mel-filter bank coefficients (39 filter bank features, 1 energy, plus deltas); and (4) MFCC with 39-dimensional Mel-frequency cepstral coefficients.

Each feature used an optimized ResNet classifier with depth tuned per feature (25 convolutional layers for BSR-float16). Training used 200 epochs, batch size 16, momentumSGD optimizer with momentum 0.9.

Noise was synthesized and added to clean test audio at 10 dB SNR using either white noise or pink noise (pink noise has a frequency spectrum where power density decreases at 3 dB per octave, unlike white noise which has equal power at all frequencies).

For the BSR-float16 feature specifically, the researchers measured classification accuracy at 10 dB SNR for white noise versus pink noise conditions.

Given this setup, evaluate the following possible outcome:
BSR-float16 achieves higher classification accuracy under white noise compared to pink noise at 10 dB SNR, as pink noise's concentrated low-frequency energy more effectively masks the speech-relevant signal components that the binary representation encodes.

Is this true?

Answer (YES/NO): NO